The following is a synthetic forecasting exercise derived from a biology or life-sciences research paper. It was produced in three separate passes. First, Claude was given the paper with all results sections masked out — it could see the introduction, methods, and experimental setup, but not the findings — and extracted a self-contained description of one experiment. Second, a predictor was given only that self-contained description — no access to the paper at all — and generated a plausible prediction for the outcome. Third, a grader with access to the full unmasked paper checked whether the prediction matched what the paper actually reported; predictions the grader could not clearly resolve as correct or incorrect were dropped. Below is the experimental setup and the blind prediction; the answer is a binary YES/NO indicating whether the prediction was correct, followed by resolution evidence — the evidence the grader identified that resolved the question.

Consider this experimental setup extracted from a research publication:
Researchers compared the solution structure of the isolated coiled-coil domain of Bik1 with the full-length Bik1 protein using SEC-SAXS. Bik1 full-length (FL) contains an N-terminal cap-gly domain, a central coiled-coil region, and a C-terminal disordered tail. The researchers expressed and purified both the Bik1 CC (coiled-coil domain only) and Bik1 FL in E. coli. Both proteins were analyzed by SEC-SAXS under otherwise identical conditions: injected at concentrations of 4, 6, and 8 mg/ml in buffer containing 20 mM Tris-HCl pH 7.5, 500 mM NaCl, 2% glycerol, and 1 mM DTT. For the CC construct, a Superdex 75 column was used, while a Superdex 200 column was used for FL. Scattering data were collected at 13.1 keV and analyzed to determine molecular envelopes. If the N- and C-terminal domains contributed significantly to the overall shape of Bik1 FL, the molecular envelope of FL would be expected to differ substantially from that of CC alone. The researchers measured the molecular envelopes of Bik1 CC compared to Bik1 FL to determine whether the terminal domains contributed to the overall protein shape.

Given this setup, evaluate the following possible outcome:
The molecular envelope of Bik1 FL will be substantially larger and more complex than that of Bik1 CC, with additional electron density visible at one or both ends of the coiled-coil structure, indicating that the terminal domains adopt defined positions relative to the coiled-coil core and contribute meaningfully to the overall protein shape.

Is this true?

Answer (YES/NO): NO